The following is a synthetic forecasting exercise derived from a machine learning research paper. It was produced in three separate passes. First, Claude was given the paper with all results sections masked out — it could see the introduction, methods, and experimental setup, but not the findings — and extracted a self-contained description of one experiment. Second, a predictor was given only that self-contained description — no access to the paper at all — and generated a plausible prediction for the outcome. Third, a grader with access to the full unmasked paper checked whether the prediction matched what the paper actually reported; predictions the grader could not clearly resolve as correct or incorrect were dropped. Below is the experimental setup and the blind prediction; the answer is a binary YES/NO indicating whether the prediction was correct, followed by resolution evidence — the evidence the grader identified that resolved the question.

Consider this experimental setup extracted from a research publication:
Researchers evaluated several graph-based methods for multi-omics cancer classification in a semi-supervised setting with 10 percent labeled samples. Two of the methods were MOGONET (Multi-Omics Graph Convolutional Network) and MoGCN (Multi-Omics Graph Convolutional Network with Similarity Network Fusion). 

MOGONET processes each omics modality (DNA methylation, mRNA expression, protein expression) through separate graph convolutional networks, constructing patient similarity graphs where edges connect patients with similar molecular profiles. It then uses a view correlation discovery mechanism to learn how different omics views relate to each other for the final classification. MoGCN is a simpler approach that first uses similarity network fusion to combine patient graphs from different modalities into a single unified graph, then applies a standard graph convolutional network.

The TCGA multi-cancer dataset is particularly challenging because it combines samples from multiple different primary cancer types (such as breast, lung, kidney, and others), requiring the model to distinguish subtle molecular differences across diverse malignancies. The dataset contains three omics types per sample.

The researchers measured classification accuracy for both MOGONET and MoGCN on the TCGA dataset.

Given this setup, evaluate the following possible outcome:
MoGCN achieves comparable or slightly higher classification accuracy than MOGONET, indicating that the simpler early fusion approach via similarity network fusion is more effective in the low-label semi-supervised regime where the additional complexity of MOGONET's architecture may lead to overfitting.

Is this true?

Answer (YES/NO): NO